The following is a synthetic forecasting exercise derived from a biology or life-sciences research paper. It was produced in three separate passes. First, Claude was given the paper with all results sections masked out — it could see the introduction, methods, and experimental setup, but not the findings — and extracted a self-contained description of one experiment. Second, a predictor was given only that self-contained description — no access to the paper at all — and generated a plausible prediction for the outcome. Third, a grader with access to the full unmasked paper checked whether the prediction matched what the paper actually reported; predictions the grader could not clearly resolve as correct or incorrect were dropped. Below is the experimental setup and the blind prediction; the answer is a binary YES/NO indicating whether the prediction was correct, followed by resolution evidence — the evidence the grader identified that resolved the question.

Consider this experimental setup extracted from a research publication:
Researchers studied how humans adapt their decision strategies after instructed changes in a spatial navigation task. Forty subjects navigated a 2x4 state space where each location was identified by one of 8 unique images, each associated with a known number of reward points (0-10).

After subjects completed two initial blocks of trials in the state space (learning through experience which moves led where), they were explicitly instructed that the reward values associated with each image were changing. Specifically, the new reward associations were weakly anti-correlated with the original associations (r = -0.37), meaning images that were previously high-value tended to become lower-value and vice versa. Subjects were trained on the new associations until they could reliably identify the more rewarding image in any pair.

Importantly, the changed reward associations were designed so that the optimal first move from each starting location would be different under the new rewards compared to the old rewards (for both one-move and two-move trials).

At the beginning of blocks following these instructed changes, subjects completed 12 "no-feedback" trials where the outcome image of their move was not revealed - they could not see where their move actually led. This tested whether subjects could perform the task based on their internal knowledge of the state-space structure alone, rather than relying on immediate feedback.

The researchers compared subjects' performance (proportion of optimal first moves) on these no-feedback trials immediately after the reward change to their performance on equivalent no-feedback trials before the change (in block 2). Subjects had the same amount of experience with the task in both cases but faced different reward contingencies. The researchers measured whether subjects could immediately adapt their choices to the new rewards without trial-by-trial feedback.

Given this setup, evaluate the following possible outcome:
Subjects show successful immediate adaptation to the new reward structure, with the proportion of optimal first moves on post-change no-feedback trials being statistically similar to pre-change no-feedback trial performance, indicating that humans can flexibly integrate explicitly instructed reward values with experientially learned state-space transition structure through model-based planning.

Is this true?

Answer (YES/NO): NO